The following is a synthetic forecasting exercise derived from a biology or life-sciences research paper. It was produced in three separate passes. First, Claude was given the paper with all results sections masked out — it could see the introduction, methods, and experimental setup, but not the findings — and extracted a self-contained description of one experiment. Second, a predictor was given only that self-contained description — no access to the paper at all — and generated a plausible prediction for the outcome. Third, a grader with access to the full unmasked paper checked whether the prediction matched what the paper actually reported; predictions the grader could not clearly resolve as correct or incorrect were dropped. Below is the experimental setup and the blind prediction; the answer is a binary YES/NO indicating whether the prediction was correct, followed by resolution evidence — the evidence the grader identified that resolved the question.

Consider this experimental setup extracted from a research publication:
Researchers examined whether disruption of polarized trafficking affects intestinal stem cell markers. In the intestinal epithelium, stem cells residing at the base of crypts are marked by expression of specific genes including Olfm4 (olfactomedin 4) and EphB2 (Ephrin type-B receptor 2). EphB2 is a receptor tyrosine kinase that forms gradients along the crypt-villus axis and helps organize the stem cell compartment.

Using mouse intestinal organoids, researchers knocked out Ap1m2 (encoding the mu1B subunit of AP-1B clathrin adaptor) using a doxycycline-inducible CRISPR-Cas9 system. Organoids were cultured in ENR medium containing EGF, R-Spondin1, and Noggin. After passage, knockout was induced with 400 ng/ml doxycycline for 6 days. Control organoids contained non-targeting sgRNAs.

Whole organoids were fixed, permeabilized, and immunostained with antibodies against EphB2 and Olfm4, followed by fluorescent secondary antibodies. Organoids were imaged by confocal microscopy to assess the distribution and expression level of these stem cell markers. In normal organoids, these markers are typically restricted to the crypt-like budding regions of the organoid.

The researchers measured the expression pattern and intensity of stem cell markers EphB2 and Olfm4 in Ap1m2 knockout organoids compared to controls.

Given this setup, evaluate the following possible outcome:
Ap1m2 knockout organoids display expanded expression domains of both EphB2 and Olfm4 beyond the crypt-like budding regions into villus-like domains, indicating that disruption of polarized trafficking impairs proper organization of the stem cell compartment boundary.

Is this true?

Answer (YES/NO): NO